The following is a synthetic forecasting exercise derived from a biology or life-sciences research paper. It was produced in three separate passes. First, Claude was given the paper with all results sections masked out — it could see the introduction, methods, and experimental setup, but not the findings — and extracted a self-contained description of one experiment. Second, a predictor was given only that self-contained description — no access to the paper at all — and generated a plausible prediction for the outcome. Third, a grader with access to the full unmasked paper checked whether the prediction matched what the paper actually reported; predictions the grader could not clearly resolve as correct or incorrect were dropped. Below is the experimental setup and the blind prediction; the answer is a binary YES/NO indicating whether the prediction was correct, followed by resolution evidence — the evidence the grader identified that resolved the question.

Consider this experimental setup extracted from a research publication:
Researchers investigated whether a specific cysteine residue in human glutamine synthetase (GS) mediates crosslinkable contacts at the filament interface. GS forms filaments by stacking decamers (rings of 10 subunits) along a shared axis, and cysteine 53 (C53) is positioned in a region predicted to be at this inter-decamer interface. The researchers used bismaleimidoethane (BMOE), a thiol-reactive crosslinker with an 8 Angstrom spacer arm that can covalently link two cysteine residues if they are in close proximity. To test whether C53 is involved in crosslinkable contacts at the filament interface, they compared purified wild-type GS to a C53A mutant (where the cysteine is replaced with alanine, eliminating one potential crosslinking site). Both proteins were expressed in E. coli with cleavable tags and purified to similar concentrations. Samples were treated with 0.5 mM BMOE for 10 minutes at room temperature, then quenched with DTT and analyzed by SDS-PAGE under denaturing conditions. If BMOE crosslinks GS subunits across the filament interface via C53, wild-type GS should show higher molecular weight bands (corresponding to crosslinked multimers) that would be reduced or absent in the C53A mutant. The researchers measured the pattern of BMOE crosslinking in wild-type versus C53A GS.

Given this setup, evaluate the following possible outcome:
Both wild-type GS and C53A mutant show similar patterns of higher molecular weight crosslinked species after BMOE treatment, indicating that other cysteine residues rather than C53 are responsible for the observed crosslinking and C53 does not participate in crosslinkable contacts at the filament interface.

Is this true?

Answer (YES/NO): NO